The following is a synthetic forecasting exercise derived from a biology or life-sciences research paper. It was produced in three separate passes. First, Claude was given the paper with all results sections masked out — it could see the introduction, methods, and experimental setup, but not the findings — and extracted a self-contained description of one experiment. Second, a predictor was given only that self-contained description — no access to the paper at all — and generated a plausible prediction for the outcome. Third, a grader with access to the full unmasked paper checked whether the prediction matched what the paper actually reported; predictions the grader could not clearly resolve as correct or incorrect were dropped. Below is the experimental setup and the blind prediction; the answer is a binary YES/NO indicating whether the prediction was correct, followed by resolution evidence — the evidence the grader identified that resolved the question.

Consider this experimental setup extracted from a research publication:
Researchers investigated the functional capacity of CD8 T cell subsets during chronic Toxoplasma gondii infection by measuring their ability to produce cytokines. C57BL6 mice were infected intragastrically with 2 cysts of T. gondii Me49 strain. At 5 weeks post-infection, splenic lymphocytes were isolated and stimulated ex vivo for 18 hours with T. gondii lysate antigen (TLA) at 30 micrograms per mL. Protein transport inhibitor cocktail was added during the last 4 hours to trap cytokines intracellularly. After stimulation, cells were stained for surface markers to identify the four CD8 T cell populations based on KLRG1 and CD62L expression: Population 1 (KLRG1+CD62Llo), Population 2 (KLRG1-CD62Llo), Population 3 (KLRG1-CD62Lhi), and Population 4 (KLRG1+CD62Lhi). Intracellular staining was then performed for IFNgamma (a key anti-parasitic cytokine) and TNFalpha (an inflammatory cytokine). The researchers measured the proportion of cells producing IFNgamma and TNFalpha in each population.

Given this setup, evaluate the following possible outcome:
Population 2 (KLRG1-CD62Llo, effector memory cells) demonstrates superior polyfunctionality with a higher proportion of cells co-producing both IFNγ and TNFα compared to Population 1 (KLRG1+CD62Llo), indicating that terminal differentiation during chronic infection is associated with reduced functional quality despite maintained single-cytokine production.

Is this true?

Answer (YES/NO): NO